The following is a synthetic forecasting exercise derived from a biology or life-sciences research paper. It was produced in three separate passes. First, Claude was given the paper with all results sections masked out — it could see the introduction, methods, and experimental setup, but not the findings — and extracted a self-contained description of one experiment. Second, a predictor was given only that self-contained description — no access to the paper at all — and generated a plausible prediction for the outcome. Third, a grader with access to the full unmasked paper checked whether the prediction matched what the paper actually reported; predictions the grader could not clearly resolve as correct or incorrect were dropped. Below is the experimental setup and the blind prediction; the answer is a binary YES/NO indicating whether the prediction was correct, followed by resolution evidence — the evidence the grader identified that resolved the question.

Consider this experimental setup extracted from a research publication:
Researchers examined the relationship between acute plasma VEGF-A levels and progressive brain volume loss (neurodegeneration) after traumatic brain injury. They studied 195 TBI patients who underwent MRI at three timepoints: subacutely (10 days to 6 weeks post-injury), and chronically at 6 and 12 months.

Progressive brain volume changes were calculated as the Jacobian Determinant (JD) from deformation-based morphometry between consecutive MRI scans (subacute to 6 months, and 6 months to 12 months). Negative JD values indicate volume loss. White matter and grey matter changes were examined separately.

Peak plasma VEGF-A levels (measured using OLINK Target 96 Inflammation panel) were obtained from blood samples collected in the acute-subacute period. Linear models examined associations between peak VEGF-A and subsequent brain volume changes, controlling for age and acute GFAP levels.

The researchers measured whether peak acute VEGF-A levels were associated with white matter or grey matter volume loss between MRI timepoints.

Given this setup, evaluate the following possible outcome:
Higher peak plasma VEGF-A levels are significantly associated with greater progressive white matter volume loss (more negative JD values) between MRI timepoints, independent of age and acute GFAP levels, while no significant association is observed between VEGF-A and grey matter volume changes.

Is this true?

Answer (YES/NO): NO